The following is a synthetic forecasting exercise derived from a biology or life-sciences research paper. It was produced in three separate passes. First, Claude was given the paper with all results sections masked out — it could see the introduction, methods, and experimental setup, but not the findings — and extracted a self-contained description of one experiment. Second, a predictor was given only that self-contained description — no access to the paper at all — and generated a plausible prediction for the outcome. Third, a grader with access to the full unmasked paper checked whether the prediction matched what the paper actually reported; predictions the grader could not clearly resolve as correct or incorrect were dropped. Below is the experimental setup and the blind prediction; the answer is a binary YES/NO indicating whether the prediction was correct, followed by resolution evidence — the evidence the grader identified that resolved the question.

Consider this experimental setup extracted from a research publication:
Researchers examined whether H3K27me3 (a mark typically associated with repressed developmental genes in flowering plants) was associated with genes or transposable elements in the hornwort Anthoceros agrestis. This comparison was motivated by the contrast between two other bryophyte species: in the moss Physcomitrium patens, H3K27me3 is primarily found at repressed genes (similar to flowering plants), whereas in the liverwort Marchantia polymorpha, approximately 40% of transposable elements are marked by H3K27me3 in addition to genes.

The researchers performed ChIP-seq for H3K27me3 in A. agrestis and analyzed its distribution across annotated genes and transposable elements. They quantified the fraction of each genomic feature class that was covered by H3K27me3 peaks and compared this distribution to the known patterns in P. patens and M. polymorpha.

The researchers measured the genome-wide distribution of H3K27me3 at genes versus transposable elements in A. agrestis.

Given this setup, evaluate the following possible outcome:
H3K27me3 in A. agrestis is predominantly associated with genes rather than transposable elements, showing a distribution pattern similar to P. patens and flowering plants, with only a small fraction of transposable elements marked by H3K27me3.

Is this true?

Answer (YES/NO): NO